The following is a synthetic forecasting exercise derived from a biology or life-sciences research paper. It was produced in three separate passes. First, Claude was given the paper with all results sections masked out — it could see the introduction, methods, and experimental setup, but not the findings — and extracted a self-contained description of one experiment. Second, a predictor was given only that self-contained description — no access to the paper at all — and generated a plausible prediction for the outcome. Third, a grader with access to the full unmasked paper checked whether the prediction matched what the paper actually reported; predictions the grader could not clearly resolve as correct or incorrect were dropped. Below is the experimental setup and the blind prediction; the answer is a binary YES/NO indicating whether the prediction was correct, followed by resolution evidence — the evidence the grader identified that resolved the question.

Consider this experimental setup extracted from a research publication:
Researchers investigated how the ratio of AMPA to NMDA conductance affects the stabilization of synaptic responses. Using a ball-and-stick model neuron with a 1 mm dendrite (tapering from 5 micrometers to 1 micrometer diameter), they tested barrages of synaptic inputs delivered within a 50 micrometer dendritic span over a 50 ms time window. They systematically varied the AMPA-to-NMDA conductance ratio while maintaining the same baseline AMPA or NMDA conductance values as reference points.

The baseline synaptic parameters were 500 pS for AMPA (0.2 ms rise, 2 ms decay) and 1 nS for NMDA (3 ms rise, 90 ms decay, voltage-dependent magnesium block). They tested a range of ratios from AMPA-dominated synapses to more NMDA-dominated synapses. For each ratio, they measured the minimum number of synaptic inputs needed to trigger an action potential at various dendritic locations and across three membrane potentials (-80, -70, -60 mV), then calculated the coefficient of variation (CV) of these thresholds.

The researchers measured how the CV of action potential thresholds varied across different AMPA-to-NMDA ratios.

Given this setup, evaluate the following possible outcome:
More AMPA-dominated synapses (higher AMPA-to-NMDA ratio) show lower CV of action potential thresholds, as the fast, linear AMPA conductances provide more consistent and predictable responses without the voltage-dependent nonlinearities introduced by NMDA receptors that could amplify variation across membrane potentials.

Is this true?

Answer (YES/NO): NO